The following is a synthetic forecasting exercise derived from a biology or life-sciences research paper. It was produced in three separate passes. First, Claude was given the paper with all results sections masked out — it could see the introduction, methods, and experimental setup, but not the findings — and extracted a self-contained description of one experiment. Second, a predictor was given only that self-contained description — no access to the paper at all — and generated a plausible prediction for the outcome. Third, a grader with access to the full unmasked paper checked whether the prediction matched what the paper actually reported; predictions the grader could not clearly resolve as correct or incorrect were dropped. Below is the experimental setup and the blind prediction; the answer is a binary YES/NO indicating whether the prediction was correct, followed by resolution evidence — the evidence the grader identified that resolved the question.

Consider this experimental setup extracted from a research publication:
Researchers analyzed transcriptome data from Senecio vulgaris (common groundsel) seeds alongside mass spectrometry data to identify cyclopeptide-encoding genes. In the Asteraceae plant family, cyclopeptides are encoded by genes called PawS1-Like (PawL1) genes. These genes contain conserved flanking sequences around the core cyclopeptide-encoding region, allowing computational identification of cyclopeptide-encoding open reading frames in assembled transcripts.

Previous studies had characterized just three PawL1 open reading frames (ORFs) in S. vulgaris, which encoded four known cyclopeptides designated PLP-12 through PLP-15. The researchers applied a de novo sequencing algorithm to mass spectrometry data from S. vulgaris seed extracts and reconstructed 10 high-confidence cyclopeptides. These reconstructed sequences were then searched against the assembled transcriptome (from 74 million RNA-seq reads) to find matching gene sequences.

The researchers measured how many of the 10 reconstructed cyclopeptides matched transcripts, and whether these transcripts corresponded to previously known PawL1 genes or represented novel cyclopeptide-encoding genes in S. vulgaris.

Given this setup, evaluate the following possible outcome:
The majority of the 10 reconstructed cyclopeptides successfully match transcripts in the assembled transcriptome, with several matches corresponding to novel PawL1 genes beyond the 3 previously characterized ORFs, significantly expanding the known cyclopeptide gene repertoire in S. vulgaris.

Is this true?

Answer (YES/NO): YES